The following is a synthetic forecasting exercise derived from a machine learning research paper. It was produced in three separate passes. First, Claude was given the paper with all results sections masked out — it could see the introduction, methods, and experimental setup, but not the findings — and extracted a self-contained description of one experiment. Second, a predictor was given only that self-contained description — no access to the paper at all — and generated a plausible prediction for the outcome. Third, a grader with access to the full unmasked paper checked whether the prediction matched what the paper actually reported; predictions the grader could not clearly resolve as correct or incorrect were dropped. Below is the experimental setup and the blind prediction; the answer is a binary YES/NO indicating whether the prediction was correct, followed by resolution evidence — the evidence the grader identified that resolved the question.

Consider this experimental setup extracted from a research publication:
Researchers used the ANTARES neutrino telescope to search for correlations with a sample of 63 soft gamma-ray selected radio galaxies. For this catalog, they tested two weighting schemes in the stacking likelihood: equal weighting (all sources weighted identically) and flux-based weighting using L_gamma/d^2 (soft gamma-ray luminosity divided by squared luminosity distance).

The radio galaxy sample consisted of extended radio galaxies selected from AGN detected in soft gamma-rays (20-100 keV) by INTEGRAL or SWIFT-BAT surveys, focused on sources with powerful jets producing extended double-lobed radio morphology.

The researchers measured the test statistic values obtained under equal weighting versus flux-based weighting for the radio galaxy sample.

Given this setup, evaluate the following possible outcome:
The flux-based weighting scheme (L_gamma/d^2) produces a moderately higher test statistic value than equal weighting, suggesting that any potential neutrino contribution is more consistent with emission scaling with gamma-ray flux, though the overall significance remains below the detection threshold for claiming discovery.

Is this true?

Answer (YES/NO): NO